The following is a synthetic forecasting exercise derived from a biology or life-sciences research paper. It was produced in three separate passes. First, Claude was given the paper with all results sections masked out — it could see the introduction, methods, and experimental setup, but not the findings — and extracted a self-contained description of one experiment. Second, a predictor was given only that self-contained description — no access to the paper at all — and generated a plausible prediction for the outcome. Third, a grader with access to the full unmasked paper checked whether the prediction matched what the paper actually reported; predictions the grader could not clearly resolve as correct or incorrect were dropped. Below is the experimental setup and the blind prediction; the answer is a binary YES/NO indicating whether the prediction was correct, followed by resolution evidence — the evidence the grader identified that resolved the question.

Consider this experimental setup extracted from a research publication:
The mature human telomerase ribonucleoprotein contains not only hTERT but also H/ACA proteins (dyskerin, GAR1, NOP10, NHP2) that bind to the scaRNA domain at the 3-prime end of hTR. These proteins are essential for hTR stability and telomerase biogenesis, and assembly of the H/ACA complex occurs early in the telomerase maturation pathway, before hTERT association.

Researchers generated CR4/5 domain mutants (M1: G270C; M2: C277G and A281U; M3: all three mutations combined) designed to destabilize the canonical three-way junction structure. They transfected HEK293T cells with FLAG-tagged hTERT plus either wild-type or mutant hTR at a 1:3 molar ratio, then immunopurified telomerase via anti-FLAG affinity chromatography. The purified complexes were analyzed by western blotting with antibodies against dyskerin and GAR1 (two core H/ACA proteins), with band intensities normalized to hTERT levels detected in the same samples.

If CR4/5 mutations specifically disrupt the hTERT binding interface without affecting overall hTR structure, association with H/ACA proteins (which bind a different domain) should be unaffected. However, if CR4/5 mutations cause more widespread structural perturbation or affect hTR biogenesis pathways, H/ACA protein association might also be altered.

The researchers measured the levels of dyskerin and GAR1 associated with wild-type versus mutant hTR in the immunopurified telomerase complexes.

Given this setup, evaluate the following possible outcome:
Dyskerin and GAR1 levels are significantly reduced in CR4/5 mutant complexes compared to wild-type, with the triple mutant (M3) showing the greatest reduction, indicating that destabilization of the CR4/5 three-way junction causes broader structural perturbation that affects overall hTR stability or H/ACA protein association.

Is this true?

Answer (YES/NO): NO